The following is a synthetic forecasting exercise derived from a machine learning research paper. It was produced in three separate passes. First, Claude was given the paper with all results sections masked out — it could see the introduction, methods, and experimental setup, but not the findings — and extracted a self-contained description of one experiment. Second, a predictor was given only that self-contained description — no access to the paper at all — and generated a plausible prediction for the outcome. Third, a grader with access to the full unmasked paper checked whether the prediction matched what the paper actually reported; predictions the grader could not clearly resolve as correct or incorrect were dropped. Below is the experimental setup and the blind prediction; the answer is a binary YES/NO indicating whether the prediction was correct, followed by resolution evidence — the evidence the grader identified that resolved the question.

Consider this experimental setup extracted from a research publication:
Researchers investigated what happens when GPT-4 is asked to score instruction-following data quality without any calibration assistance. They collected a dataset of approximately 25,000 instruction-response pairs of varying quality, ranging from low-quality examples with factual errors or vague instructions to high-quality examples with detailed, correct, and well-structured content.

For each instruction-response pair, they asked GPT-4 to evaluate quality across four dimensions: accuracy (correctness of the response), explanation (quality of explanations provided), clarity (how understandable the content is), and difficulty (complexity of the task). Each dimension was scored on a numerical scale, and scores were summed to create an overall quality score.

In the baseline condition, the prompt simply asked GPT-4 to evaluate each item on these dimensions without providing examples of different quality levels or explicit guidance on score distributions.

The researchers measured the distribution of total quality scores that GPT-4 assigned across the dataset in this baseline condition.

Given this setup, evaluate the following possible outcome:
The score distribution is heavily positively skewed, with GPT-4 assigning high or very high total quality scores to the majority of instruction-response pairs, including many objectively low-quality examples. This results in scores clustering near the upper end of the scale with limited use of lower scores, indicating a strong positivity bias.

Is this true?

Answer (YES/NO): YES